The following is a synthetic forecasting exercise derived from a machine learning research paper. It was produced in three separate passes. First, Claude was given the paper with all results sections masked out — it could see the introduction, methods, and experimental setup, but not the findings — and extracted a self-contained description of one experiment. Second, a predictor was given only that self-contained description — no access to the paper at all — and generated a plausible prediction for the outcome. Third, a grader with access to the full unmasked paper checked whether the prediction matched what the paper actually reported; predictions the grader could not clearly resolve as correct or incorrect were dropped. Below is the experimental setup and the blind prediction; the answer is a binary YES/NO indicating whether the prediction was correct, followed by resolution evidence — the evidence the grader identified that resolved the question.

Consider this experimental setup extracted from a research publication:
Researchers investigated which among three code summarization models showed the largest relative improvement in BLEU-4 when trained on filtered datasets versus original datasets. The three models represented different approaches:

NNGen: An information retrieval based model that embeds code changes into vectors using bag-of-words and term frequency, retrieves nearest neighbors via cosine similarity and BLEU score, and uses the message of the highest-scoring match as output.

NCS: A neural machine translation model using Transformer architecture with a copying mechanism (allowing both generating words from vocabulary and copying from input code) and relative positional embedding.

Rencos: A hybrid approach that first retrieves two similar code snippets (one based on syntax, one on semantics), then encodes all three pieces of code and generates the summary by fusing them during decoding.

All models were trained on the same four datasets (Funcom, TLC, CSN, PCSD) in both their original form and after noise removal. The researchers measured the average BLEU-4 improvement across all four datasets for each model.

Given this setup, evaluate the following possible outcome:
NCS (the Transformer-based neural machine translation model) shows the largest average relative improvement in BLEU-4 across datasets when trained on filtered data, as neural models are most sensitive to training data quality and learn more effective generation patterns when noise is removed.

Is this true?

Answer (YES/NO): NO